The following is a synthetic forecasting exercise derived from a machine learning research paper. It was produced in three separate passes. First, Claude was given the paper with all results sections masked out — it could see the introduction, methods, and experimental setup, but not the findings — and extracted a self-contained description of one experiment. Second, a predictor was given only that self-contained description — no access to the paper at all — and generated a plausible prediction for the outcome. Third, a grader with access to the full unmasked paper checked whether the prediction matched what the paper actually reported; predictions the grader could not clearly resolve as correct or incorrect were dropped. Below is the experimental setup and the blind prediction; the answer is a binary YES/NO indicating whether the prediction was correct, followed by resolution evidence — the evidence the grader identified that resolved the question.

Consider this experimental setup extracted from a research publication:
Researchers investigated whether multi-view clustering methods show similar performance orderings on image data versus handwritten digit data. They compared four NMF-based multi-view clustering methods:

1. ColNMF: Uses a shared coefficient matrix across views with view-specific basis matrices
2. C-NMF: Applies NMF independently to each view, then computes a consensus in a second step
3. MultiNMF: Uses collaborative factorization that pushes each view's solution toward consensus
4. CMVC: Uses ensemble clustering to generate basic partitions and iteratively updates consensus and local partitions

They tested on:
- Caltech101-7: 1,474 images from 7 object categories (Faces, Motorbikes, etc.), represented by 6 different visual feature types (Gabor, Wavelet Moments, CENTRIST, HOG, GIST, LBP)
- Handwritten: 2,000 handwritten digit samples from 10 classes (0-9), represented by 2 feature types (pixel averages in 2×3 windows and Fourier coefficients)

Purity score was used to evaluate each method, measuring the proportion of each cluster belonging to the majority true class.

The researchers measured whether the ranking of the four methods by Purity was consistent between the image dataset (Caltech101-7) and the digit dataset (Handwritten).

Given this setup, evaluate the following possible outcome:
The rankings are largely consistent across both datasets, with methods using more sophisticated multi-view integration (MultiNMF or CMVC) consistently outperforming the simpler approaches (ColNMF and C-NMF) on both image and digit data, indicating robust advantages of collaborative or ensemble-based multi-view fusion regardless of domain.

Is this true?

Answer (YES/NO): NO